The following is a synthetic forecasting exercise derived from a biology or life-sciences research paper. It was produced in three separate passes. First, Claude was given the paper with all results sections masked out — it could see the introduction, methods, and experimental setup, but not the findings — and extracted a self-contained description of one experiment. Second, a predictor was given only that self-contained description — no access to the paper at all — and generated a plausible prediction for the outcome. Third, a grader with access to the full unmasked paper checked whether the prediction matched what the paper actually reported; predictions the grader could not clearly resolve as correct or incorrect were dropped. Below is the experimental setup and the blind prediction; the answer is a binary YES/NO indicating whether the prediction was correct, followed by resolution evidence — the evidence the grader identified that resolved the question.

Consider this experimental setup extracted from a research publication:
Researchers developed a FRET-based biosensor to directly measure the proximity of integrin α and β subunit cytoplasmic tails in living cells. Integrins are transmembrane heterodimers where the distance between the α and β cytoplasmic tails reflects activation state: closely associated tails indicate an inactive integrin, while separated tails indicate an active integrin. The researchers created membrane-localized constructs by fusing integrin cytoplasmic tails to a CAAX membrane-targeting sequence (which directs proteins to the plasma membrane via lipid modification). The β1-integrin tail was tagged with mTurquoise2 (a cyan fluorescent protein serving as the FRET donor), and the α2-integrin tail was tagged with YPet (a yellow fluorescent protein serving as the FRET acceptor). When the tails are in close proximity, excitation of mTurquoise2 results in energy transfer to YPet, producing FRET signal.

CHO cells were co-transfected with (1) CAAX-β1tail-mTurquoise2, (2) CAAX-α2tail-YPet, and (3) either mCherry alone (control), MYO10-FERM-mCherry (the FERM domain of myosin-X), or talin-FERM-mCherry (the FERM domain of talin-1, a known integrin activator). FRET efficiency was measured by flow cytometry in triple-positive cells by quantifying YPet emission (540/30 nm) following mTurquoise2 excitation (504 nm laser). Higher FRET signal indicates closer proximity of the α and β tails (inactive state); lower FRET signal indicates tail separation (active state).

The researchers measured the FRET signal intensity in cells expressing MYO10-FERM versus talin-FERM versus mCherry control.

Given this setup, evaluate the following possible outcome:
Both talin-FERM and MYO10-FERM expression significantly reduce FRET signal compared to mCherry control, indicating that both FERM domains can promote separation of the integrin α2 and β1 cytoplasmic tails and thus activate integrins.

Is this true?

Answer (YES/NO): NO